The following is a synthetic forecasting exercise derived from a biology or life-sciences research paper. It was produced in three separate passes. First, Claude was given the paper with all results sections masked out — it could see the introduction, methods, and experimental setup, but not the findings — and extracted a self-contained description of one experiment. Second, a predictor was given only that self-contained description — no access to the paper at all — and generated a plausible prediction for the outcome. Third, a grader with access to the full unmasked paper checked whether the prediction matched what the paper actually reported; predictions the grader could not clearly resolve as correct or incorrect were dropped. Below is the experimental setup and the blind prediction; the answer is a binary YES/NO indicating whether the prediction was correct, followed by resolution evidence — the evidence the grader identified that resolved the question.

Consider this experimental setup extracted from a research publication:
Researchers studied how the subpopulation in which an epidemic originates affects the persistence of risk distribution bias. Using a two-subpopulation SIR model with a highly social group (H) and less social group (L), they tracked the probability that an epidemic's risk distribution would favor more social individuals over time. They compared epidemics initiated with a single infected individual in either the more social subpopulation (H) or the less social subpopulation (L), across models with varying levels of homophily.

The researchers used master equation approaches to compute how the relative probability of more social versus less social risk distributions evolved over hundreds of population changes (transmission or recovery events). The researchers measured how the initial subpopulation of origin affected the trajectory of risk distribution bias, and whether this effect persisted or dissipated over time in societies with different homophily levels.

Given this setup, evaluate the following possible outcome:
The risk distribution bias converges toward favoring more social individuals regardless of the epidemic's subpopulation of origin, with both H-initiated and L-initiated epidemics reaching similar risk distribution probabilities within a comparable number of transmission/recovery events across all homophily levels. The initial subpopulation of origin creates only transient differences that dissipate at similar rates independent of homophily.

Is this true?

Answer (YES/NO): NO